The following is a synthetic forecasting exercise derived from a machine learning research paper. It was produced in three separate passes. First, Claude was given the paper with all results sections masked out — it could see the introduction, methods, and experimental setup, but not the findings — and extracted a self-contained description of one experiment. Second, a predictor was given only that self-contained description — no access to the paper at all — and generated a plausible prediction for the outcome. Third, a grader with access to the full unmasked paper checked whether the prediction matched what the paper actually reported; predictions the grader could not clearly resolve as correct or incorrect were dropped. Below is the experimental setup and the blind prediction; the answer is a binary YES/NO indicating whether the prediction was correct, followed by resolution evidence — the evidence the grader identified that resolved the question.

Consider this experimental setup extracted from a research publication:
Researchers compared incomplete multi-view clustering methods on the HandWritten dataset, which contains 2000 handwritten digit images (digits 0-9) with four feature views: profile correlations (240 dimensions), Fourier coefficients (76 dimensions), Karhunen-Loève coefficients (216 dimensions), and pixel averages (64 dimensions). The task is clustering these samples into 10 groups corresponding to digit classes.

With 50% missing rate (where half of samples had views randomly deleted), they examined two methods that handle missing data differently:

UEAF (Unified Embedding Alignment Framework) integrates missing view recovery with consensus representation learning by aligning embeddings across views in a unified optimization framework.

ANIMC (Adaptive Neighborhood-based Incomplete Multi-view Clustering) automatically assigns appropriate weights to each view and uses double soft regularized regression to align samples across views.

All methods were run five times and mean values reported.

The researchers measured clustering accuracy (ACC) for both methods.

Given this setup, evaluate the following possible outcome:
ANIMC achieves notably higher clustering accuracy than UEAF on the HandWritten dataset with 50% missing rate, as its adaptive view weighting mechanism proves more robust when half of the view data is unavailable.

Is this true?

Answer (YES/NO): YES